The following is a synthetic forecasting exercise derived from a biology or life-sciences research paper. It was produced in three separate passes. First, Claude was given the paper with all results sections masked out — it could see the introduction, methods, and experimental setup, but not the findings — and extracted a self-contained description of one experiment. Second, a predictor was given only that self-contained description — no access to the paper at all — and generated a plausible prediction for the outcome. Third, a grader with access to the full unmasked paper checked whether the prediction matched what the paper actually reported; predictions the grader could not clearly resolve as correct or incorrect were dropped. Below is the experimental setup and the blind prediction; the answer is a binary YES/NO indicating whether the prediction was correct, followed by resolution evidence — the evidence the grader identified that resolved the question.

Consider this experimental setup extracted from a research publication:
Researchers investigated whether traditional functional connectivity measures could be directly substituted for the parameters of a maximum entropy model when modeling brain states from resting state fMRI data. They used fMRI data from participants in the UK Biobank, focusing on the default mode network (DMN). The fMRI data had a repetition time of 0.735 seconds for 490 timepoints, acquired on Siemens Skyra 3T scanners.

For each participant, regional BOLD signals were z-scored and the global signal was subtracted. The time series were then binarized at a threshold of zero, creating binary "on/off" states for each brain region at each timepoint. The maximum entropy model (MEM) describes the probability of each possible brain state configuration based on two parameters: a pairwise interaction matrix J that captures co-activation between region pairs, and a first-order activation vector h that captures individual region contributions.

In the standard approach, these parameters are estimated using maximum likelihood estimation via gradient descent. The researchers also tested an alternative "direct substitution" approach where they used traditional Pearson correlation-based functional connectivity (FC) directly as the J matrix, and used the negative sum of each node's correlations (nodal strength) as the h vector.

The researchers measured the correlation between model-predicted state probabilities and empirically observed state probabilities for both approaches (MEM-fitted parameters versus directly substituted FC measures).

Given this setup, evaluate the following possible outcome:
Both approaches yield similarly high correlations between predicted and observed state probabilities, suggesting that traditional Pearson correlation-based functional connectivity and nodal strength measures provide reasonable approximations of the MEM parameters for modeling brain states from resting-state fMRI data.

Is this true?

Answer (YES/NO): NO